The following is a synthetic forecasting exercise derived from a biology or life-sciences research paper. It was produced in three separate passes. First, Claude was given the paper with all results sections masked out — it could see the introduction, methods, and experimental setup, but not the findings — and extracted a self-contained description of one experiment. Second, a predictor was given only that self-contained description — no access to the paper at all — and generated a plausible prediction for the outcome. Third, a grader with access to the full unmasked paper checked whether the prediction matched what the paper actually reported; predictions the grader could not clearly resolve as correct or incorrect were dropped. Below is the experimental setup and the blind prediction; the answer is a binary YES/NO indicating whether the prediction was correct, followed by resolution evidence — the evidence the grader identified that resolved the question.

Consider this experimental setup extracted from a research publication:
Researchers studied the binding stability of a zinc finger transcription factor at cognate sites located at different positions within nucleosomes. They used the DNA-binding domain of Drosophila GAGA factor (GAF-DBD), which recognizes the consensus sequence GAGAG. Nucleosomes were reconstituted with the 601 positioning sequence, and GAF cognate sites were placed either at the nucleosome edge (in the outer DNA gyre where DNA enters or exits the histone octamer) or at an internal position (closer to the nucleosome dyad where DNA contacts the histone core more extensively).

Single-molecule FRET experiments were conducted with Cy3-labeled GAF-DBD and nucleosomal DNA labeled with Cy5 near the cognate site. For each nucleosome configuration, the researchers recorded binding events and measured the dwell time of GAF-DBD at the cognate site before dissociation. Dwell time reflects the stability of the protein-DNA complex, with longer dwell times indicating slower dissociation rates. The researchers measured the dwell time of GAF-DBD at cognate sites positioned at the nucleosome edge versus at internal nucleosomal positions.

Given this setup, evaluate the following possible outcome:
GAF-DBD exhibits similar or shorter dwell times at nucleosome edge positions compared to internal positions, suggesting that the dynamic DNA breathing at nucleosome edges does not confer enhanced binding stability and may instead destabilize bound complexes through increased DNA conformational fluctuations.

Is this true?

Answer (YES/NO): YES